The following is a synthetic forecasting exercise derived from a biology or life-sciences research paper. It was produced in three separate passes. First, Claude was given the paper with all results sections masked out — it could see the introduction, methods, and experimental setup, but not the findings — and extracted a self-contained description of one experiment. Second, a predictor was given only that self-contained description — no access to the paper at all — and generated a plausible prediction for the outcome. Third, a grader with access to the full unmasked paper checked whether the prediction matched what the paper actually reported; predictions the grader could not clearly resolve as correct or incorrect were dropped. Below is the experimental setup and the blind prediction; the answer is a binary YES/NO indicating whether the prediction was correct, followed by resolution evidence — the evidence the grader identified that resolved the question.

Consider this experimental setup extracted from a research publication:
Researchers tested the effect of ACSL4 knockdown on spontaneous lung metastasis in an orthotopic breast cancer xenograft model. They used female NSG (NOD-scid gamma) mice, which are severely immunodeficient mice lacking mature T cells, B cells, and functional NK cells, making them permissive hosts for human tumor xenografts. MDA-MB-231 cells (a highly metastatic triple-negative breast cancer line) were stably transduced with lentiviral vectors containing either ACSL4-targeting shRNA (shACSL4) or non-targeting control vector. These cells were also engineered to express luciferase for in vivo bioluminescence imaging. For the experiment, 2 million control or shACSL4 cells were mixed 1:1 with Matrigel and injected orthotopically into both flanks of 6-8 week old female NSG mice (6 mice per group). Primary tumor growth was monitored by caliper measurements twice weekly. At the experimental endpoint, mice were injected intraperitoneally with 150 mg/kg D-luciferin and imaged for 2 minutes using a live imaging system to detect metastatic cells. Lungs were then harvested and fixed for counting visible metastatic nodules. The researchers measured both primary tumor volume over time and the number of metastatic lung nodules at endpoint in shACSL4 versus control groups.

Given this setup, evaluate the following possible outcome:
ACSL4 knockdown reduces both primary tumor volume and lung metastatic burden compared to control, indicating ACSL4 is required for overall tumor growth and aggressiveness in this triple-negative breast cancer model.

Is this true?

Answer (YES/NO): YES